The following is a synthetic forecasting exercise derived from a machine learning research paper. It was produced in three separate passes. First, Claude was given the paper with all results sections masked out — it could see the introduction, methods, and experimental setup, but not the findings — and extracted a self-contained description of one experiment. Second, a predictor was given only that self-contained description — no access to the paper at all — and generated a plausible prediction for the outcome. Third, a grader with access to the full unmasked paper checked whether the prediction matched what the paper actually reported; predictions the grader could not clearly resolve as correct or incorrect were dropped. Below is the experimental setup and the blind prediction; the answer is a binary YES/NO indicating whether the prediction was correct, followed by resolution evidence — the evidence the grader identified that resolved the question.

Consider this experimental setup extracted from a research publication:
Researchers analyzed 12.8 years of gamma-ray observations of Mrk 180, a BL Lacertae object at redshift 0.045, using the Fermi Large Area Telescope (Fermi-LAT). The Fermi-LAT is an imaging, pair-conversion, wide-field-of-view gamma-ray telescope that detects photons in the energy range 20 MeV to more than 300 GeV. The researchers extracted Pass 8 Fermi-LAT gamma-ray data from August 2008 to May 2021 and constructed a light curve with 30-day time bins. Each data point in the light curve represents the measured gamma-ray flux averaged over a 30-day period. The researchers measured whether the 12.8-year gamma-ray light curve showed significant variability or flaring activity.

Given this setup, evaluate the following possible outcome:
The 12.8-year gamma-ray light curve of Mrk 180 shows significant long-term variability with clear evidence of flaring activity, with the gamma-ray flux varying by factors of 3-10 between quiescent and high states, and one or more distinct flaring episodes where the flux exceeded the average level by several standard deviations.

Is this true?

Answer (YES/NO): NO